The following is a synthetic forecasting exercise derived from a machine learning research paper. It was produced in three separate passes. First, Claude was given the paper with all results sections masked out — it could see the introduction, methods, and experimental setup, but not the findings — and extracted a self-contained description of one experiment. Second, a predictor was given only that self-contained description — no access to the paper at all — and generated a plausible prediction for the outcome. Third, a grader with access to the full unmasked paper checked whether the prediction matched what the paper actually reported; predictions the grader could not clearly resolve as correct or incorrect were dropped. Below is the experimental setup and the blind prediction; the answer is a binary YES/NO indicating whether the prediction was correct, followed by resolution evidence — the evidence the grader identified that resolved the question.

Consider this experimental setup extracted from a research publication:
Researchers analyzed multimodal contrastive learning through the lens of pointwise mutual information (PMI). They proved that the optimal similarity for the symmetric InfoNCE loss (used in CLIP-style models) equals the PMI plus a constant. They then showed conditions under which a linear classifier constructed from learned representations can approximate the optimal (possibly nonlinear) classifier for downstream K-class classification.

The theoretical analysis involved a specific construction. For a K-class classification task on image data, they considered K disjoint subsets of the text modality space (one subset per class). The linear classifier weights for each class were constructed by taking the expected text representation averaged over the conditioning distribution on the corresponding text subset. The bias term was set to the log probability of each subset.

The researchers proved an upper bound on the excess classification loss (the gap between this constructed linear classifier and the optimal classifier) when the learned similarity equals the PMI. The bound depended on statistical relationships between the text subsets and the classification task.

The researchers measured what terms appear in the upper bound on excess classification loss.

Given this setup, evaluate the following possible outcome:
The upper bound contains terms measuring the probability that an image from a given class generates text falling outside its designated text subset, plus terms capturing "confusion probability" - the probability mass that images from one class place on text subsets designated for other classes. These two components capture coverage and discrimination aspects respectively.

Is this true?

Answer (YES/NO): NO